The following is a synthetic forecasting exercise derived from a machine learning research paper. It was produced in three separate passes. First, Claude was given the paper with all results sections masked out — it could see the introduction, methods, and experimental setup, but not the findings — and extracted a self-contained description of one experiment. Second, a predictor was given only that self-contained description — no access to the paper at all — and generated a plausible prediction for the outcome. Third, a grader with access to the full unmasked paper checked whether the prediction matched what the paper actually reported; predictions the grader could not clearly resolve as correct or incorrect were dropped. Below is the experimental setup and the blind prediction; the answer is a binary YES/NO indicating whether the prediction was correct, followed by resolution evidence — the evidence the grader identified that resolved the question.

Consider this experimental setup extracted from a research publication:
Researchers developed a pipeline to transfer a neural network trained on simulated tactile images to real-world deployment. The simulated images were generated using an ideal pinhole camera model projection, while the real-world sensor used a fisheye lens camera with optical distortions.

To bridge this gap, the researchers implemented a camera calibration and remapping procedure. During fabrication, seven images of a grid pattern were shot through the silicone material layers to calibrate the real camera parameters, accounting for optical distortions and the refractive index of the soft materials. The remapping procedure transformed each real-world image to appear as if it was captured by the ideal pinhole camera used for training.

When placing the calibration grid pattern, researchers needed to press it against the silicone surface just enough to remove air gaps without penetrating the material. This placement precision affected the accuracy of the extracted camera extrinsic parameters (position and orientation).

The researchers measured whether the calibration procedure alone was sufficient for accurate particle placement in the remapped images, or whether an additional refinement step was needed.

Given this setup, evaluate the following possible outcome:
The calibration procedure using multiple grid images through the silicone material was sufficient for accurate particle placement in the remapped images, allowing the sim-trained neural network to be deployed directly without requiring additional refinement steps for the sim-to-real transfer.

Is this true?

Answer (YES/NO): NO